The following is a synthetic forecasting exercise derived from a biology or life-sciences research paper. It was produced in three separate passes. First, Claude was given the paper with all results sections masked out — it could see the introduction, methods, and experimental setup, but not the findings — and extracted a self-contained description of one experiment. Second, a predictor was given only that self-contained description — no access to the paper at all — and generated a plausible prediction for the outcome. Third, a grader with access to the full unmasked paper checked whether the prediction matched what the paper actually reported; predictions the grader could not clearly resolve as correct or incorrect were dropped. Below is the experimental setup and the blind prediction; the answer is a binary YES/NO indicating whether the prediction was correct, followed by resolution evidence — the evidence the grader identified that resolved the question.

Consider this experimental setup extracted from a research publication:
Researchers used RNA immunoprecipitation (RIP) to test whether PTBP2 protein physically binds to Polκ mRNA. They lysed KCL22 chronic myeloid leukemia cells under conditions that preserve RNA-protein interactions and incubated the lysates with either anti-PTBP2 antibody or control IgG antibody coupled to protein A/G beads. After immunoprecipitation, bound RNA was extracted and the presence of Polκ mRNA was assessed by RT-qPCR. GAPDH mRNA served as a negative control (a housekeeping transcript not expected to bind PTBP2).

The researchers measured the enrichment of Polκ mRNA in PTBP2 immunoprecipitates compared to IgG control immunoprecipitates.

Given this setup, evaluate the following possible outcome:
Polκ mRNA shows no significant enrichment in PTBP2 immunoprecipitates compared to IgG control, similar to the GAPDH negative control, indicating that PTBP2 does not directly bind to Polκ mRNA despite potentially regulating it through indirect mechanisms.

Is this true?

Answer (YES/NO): NO